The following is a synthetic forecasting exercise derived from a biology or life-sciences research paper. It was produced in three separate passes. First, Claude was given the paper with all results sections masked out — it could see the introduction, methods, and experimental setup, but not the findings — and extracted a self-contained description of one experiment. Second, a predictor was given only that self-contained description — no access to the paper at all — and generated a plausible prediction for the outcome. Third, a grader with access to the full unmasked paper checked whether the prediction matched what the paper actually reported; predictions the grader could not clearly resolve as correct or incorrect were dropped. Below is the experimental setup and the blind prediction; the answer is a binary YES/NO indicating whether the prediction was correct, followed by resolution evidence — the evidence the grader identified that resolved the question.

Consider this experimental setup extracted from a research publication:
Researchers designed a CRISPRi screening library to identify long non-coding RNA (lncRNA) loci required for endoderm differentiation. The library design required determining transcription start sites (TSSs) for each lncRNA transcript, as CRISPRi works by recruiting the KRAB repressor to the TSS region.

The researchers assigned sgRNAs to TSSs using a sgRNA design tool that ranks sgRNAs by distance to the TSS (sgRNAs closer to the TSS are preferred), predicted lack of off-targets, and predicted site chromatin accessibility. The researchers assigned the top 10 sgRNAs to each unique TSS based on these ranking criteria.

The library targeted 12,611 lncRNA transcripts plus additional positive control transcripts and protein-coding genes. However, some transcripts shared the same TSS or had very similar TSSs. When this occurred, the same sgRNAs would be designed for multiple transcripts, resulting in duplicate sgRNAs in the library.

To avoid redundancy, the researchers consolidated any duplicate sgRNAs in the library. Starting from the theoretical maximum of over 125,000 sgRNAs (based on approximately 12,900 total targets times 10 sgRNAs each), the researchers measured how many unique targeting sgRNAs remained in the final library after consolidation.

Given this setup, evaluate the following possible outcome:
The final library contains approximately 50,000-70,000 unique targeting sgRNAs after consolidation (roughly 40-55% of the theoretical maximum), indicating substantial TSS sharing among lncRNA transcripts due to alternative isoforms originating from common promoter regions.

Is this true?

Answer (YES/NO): NO